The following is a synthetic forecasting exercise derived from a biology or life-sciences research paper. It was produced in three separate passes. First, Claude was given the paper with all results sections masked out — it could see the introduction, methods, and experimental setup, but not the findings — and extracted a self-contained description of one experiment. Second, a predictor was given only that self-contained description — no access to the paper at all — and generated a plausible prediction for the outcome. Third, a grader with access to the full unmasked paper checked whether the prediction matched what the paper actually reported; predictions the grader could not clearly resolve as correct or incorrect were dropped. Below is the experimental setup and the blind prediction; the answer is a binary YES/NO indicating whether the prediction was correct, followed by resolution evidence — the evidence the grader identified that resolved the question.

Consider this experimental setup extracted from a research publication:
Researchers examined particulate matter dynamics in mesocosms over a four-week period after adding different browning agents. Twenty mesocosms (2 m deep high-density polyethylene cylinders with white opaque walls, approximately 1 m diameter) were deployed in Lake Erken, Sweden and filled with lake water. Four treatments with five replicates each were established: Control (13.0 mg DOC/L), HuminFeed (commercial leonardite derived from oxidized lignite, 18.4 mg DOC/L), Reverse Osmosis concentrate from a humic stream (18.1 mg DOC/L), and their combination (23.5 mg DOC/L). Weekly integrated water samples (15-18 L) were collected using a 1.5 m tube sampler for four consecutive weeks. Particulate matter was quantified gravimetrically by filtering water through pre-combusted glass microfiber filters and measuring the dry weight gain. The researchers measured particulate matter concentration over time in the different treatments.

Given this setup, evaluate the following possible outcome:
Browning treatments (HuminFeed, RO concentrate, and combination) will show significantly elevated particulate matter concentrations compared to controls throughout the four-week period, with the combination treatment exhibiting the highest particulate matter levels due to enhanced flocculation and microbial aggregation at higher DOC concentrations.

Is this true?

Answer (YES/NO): NO